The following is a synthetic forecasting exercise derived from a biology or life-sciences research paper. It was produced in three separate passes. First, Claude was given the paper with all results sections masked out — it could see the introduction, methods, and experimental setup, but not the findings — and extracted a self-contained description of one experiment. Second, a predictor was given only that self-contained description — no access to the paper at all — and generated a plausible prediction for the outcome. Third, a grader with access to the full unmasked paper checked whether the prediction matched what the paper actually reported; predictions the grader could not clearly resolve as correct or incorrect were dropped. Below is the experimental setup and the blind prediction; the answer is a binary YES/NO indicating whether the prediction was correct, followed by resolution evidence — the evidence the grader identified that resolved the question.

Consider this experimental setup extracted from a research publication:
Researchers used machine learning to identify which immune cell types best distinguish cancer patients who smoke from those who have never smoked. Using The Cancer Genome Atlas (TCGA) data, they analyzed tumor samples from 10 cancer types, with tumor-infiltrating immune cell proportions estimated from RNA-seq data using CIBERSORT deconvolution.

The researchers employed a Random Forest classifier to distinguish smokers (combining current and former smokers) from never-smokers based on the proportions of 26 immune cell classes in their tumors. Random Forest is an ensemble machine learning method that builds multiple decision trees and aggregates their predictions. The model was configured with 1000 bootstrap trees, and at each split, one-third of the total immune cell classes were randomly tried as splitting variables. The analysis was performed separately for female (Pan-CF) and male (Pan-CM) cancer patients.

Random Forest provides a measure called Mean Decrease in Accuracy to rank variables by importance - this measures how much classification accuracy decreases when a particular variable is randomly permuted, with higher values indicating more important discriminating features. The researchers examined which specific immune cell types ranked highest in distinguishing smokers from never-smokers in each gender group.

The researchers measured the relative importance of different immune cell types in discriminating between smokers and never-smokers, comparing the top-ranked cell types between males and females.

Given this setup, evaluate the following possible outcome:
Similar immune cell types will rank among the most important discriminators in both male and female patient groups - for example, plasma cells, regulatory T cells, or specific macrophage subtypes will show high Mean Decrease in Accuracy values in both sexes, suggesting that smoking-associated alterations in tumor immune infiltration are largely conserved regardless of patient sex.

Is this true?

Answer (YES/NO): YES